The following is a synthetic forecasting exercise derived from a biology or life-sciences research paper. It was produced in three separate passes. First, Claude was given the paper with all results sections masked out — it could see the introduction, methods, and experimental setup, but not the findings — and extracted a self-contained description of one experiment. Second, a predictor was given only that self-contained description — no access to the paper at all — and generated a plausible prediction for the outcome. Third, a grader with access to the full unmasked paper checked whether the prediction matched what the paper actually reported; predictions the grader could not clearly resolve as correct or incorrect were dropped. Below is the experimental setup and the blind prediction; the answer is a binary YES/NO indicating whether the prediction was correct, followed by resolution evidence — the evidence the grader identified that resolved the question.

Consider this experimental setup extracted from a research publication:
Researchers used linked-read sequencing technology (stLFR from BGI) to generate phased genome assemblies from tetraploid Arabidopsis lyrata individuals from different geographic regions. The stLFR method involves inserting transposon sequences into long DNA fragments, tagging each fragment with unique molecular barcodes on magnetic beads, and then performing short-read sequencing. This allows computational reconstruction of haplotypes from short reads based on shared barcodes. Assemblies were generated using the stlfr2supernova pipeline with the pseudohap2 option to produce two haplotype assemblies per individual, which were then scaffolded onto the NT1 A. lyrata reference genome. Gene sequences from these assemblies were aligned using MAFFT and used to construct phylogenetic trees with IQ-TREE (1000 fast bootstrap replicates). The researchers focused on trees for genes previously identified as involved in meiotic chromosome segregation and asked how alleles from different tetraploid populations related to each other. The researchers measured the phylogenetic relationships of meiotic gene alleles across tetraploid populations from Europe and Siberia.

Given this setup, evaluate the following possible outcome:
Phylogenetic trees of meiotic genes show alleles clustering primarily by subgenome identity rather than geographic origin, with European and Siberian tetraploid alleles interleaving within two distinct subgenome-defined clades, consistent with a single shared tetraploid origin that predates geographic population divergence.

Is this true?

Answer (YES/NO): NO